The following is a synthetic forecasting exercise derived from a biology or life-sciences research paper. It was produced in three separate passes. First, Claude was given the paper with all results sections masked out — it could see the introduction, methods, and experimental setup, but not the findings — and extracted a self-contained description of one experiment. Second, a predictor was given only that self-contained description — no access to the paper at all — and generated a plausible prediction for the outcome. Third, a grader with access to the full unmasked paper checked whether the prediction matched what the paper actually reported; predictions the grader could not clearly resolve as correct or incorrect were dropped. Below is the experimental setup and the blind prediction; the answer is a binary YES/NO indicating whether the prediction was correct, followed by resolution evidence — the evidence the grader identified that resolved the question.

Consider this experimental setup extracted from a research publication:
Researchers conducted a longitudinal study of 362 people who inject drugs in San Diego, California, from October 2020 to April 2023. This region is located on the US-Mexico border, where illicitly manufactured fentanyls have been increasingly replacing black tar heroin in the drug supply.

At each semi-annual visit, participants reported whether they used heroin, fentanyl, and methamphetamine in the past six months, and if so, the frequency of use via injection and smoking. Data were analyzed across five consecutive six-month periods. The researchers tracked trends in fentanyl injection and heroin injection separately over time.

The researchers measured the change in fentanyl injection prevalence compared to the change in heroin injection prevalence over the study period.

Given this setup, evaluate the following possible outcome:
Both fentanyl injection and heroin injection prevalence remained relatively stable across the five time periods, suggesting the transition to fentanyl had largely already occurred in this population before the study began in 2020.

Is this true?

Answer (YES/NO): NO